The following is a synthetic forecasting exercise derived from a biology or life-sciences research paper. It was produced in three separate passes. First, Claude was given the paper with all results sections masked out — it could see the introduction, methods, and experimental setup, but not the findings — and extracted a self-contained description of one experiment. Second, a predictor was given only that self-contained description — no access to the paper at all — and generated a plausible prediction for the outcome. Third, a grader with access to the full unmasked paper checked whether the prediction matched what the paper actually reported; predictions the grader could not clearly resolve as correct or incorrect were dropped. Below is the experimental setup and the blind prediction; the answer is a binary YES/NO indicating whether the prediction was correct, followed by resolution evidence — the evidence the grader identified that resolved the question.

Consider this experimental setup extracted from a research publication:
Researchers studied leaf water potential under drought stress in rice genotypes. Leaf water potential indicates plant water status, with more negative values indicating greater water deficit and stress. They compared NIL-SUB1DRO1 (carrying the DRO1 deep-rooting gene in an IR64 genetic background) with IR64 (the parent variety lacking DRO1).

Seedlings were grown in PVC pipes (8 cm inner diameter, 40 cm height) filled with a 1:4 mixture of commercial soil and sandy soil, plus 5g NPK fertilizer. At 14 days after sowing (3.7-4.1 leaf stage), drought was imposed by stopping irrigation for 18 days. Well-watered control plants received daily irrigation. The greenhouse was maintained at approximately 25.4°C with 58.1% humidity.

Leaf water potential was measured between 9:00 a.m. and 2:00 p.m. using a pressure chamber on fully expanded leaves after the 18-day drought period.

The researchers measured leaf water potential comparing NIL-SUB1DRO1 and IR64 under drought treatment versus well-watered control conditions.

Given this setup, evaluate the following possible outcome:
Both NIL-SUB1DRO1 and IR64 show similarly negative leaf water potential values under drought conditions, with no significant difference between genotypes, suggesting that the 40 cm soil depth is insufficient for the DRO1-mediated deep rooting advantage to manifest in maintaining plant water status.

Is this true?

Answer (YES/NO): NO